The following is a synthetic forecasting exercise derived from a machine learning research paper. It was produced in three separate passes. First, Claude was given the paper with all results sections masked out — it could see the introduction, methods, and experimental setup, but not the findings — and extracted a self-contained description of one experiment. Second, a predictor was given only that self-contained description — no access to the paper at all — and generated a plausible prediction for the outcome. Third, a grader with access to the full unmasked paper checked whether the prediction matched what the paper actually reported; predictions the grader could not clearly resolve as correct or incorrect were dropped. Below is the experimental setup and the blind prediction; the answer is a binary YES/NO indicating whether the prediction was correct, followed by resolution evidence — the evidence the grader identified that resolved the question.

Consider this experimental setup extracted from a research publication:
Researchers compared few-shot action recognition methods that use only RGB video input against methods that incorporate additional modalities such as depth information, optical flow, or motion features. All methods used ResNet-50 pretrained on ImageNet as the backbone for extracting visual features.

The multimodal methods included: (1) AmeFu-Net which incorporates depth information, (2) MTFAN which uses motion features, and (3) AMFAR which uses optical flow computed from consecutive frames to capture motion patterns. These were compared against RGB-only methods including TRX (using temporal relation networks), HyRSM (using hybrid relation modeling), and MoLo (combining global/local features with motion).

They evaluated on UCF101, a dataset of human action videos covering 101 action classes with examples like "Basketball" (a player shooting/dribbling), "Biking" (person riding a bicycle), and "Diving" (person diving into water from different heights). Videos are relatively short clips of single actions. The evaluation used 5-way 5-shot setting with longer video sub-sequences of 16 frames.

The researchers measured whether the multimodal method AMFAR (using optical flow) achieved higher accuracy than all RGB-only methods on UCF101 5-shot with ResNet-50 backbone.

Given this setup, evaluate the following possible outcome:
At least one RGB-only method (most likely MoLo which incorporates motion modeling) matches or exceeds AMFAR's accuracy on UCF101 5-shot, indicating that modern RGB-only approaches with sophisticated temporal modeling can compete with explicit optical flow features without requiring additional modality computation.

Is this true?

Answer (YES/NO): NO